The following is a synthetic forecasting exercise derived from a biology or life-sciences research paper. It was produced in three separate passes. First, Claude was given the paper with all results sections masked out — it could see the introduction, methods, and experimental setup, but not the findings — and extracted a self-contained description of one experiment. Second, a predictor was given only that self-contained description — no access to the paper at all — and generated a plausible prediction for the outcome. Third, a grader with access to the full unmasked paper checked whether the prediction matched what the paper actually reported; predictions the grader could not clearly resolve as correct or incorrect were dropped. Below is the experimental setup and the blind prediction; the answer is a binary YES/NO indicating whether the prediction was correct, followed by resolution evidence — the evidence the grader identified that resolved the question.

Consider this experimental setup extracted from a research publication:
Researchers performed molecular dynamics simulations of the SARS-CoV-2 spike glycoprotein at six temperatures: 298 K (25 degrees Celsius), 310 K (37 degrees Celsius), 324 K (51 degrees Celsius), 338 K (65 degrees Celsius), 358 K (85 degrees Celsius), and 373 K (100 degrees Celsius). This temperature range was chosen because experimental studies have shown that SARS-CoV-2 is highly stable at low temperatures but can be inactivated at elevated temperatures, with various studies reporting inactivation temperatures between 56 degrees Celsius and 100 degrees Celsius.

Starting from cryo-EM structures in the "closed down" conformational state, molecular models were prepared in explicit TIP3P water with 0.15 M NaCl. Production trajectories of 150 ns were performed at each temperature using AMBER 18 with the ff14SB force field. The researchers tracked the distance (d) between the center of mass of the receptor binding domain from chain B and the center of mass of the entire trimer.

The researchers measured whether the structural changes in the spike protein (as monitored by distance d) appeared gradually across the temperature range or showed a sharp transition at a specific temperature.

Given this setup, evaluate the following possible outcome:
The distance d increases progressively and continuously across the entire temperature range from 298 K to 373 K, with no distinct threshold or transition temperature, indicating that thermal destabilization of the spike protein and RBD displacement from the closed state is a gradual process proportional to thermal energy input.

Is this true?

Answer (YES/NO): NO